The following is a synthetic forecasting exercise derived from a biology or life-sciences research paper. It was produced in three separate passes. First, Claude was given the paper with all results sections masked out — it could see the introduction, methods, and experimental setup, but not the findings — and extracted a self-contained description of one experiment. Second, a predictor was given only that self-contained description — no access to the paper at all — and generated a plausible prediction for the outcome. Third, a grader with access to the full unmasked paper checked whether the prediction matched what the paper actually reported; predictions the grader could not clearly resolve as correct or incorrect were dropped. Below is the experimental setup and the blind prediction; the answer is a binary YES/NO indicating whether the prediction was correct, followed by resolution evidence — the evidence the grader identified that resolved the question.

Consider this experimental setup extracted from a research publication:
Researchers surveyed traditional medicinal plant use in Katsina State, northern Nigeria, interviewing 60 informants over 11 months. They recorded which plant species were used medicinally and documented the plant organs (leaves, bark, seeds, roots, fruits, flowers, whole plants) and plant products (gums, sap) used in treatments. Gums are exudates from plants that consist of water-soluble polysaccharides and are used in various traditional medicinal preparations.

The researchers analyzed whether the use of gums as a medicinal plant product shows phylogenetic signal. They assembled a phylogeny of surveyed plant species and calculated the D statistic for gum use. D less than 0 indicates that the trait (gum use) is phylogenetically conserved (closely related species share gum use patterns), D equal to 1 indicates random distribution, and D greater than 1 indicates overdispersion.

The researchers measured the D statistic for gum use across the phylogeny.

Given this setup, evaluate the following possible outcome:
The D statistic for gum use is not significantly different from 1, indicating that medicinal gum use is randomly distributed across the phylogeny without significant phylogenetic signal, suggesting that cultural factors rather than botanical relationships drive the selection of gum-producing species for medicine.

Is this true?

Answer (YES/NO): YES